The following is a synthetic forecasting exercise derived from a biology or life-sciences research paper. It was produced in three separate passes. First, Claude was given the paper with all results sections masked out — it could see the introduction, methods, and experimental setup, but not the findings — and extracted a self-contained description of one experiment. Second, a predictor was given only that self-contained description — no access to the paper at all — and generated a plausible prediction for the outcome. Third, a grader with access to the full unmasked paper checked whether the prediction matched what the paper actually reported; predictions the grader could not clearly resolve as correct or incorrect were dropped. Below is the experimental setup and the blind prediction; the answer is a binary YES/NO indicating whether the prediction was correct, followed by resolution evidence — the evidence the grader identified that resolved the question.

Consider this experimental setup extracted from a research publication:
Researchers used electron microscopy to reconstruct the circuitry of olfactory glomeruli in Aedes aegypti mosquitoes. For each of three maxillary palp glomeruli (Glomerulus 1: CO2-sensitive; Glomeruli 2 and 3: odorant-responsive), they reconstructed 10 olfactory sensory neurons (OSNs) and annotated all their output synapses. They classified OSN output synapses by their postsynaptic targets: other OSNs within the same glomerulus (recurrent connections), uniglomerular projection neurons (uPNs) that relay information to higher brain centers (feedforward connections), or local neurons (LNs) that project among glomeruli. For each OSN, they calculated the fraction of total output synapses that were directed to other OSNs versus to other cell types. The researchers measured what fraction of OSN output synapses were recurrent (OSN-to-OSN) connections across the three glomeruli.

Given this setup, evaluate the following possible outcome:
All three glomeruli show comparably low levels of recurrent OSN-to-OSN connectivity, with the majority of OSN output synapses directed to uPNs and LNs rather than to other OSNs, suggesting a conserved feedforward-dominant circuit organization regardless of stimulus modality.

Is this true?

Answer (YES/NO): NO